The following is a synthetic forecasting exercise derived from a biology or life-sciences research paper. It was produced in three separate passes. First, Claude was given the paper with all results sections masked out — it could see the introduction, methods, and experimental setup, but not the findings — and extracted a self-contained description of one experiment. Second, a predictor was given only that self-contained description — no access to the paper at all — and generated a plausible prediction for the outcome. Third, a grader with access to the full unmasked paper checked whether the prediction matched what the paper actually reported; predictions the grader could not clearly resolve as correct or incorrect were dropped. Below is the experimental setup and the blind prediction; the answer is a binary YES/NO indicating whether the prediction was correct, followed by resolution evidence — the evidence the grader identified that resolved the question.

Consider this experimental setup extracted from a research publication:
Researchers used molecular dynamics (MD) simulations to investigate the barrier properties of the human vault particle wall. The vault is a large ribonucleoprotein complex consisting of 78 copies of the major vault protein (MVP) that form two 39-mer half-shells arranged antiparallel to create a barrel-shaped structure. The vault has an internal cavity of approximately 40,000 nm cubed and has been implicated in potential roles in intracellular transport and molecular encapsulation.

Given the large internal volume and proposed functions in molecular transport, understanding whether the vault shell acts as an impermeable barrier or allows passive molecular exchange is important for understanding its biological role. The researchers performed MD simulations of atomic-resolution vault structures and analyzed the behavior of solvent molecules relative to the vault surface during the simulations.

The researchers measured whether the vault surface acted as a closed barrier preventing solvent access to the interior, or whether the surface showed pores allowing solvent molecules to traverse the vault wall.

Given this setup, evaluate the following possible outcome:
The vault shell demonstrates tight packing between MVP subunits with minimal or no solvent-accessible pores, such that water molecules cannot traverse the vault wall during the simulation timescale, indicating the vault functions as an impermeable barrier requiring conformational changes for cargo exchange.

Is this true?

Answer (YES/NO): NO